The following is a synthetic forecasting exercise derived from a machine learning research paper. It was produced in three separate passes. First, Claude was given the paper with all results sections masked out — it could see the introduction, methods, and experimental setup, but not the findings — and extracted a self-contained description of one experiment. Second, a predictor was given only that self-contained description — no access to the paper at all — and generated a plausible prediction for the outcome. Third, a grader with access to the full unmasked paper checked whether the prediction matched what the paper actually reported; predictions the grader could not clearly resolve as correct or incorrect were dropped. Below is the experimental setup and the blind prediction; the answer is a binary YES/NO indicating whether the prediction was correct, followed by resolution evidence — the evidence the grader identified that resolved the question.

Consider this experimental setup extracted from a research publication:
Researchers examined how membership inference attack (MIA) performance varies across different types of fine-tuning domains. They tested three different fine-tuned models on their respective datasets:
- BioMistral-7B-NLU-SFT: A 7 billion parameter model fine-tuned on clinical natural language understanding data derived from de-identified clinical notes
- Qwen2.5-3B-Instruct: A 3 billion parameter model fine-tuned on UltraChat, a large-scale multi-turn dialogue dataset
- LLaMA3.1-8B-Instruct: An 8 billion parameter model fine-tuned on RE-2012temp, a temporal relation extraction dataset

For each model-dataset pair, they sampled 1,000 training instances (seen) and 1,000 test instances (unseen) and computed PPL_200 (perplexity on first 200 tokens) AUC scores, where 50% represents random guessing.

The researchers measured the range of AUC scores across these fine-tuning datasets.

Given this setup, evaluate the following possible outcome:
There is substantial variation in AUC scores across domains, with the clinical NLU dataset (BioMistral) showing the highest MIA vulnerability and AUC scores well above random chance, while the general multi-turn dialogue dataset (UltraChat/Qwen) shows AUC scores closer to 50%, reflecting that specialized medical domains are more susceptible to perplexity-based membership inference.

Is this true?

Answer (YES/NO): NO